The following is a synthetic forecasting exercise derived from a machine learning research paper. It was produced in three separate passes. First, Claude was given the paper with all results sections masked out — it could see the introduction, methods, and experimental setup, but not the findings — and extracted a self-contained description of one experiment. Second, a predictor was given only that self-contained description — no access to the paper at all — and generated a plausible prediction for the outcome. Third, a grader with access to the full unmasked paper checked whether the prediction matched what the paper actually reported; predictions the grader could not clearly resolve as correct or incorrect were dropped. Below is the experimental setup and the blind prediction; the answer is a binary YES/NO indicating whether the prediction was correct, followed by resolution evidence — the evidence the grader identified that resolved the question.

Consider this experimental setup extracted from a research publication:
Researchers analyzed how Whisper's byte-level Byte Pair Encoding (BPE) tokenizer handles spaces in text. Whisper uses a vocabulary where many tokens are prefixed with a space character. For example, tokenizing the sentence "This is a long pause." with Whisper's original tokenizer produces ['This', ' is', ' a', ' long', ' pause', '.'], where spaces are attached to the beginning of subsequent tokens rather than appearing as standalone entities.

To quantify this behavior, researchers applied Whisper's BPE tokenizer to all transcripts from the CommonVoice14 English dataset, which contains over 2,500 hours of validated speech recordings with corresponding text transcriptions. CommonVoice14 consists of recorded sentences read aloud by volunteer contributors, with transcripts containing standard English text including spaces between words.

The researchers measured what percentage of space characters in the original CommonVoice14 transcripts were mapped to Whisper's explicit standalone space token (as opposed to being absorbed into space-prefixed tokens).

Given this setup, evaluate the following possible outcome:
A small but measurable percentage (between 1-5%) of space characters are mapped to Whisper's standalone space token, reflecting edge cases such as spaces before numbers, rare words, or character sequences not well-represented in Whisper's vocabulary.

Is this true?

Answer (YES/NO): NO